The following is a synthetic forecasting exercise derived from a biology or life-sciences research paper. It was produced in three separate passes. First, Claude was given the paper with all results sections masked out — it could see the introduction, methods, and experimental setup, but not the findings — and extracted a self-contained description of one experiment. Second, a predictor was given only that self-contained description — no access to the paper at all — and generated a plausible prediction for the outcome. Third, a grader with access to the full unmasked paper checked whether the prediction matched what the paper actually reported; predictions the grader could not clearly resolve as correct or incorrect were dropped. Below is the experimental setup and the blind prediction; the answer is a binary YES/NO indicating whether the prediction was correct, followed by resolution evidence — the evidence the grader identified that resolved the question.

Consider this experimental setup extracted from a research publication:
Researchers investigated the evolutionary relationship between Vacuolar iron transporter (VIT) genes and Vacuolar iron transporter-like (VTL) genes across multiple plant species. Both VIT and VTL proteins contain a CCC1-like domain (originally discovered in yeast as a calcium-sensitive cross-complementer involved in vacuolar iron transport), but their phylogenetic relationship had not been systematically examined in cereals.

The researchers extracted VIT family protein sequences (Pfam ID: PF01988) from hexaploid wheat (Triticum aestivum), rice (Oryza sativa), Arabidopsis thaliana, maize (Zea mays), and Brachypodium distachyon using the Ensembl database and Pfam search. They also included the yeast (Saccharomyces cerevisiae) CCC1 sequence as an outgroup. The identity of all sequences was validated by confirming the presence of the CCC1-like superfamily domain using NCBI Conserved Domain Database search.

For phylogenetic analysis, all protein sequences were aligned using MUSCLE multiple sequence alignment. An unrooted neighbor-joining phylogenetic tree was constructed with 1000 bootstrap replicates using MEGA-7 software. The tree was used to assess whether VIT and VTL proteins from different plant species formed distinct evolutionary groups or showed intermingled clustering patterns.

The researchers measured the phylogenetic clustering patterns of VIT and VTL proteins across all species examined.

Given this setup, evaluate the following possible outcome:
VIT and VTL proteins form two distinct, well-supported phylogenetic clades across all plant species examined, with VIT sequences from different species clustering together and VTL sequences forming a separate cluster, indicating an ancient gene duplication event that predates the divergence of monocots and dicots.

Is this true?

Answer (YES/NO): YES